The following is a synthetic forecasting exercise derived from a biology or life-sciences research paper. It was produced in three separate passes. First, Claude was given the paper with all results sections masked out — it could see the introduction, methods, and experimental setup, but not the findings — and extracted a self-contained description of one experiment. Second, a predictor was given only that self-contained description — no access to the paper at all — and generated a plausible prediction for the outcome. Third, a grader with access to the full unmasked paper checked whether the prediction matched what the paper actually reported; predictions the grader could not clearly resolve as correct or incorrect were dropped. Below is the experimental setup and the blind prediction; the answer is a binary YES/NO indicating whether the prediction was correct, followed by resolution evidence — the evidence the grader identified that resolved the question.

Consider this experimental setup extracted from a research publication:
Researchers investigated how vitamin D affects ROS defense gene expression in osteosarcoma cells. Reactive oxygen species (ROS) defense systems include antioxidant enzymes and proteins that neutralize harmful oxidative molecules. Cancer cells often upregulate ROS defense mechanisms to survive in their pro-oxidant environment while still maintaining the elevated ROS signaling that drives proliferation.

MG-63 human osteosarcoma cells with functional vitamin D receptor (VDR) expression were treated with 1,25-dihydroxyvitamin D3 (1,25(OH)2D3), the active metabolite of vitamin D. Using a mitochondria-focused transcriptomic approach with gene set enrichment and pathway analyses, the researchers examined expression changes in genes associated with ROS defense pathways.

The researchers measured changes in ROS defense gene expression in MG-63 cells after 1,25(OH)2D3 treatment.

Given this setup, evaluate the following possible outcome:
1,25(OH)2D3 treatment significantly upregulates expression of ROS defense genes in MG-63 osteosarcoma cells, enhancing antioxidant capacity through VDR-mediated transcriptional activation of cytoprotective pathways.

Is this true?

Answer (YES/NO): YES